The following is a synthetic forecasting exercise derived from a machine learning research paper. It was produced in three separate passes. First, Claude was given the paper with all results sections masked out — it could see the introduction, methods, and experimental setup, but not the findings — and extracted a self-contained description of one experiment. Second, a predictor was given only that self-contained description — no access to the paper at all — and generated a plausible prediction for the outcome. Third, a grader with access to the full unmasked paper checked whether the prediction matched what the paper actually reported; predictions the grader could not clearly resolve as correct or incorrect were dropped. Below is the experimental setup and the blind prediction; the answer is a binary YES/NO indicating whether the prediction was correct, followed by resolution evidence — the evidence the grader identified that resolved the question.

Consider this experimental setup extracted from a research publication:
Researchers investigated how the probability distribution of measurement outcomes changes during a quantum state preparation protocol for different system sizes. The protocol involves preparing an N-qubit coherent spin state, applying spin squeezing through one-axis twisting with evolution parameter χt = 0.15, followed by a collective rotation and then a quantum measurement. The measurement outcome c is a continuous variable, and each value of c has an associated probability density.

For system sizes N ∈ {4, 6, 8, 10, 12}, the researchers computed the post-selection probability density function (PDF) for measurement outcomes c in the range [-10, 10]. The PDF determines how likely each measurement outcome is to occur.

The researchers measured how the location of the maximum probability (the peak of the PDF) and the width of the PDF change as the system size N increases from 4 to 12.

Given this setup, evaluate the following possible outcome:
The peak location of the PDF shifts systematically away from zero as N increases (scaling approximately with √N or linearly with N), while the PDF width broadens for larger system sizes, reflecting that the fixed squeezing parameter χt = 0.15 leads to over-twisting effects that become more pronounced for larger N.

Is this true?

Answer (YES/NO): NO